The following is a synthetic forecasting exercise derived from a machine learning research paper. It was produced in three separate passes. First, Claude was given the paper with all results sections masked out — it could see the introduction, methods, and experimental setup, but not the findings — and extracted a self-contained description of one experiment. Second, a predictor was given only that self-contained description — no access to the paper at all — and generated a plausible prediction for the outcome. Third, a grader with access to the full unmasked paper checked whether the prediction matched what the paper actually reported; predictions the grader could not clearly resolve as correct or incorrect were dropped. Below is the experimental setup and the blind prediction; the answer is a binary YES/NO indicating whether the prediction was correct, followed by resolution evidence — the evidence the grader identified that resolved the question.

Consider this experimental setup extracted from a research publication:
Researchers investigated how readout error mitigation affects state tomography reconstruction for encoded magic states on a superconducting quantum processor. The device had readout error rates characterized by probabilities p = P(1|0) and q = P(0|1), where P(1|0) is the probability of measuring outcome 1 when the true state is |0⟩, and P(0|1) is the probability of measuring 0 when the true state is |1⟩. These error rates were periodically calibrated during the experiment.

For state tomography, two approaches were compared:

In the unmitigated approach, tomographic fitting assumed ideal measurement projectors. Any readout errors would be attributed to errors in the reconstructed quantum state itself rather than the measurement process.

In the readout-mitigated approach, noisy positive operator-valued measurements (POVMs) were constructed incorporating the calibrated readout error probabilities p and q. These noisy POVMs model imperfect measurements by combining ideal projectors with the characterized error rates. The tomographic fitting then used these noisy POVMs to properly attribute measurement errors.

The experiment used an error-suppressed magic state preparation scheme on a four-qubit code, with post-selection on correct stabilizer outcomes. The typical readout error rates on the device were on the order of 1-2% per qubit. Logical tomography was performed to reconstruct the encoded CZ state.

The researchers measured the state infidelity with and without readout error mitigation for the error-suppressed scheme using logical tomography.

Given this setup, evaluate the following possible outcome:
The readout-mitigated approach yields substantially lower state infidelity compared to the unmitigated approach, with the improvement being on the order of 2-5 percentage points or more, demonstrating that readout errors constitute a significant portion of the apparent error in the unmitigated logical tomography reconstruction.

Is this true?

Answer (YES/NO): NO